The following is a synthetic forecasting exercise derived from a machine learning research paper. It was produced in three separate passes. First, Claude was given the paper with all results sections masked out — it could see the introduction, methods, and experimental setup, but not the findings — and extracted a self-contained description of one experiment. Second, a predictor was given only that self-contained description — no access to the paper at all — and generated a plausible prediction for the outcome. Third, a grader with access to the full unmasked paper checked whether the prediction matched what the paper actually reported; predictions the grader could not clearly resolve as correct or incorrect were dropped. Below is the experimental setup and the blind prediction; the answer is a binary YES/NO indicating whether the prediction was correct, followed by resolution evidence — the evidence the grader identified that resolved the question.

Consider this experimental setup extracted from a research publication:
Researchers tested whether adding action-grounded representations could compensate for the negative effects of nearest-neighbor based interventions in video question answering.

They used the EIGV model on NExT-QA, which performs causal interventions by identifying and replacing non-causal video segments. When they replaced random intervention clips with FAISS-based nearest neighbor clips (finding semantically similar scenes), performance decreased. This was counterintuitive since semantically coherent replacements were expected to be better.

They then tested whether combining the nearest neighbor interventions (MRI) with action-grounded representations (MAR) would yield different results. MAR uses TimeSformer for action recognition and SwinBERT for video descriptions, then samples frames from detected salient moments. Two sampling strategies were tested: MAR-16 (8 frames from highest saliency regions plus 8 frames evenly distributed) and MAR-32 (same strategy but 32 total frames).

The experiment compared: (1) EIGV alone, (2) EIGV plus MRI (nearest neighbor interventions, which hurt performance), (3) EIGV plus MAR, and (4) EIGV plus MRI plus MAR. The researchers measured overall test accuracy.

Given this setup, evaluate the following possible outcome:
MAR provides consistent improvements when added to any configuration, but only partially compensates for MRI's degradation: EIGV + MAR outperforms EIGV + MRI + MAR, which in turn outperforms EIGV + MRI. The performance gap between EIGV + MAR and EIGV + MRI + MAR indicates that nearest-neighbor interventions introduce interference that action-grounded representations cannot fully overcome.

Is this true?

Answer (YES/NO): NO